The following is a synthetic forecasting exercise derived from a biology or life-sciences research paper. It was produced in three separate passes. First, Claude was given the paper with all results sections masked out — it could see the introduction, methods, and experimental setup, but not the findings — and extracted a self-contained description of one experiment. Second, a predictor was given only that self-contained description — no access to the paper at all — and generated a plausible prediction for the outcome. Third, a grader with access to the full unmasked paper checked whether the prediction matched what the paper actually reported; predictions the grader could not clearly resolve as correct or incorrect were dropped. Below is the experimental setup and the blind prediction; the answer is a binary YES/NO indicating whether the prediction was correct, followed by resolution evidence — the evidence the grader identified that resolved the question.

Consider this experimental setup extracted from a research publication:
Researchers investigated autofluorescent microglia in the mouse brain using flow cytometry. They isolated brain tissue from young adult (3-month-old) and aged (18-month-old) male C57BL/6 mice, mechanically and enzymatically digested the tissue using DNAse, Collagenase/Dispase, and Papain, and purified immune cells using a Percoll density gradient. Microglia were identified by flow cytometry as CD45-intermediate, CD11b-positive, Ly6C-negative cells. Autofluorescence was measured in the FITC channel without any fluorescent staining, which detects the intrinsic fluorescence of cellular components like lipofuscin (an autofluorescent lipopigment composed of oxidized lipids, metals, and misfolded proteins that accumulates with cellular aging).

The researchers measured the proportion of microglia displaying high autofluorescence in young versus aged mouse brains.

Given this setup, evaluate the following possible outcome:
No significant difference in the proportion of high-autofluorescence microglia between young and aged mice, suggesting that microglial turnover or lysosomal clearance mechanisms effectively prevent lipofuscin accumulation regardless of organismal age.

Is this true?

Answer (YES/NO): NO